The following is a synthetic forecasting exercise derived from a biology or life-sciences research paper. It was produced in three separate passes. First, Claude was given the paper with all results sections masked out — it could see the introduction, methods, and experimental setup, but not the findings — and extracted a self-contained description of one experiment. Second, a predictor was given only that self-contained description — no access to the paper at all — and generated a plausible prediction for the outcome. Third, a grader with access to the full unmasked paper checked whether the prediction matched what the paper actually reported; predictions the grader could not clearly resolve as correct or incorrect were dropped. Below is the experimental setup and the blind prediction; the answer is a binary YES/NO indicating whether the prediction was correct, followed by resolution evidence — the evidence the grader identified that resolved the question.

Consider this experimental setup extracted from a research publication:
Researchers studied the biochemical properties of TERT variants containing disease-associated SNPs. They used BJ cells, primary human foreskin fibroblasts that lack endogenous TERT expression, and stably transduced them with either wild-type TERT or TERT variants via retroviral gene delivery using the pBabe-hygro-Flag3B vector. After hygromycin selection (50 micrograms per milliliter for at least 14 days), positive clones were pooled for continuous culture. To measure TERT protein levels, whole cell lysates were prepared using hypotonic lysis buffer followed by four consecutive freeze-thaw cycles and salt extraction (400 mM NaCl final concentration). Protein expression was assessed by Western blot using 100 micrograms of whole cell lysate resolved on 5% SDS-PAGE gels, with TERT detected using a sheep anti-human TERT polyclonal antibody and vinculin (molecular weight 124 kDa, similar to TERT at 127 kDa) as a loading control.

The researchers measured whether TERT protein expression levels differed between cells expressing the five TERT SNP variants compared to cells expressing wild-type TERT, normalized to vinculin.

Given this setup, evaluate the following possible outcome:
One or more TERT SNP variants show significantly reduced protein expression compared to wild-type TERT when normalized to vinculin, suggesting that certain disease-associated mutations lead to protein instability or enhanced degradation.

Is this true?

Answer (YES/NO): NO